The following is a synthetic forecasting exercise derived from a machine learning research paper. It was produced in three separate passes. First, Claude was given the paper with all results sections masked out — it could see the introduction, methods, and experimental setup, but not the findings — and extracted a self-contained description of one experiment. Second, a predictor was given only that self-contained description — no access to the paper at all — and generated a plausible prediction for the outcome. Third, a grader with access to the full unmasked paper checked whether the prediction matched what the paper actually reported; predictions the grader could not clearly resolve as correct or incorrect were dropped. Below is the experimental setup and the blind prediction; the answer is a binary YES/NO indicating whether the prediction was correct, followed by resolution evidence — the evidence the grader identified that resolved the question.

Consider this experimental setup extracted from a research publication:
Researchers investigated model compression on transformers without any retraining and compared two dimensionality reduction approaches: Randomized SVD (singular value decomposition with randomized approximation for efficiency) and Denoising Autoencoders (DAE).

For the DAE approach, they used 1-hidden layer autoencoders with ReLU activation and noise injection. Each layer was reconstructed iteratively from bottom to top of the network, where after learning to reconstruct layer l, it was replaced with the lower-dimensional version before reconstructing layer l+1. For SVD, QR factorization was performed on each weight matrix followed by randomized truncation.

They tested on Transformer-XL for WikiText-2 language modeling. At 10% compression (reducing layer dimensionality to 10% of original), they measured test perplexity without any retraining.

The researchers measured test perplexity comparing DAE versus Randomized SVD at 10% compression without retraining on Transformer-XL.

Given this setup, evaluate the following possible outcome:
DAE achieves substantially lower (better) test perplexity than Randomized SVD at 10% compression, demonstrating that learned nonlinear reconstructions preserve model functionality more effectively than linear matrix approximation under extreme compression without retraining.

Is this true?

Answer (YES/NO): NO